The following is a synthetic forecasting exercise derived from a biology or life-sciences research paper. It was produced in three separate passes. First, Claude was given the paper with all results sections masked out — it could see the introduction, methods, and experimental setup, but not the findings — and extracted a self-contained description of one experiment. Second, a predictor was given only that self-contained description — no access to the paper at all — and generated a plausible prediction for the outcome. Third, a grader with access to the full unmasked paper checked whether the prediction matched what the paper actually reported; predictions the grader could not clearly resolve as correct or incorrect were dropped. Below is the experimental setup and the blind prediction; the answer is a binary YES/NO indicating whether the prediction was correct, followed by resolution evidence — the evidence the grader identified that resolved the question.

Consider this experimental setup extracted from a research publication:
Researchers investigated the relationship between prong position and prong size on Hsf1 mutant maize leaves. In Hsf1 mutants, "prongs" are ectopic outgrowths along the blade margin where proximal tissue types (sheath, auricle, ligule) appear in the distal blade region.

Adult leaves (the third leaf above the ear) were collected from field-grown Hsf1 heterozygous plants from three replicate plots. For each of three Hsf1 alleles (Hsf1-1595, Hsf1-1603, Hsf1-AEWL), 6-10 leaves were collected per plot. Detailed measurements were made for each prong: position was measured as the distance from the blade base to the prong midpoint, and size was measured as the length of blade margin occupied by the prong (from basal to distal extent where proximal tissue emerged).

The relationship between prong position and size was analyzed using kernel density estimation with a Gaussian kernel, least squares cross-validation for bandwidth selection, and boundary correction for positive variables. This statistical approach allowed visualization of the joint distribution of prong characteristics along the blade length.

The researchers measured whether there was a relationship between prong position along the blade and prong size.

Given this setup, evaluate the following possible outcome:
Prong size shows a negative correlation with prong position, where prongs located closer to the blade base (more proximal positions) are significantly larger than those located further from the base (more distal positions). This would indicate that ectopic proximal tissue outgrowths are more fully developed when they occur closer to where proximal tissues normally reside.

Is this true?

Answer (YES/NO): YES